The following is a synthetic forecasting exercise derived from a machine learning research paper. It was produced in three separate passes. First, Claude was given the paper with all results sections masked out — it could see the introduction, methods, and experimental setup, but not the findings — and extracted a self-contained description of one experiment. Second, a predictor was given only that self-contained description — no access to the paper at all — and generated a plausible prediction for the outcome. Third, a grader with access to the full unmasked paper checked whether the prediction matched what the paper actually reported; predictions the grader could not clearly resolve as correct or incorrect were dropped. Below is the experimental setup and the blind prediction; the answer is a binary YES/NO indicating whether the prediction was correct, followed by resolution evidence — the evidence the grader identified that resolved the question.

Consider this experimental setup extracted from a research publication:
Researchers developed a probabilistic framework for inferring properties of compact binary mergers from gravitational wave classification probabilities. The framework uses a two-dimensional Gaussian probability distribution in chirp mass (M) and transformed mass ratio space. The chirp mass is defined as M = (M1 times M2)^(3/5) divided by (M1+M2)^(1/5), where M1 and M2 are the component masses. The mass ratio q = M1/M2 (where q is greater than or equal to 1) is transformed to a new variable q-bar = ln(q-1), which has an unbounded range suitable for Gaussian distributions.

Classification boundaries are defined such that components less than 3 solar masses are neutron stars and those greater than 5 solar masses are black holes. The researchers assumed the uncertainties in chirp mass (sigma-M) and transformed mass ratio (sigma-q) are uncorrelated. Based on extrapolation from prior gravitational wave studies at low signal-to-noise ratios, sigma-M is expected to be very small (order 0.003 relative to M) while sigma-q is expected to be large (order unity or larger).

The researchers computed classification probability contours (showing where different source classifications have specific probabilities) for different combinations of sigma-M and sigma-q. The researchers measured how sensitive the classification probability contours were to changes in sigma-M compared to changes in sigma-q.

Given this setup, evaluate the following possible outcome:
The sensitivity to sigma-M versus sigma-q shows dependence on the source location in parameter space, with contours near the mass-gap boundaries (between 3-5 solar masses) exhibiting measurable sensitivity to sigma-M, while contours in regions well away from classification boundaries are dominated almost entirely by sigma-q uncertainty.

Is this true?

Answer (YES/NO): NO